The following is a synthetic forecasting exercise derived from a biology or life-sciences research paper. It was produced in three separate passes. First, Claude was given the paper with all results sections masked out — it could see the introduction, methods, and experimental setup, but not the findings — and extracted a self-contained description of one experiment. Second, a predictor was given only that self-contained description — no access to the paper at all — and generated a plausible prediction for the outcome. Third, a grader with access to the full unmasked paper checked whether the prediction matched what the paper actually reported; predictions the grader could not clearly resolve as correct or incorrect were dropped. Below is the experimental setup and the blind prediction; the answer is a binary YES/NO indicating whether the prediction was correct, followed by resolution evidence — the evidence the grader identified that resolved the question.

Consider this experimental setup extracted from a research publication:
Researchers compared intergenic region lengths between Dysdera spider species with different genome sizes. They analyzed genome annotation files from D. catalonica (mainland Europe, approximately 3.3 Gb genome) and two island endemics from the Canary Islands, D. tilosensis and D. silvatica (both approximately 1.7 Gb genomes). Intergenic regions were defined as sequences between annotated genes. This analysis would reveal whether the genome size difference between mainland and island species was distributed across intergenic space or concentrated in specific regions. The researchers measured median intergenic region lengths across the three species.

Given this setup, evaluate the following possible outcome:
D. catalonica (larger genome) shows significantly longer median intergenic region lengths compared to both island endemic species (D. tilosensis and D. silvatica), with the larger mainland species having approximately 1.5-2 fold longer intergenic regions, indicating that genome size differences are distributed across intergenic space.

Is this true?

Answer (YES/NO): YES